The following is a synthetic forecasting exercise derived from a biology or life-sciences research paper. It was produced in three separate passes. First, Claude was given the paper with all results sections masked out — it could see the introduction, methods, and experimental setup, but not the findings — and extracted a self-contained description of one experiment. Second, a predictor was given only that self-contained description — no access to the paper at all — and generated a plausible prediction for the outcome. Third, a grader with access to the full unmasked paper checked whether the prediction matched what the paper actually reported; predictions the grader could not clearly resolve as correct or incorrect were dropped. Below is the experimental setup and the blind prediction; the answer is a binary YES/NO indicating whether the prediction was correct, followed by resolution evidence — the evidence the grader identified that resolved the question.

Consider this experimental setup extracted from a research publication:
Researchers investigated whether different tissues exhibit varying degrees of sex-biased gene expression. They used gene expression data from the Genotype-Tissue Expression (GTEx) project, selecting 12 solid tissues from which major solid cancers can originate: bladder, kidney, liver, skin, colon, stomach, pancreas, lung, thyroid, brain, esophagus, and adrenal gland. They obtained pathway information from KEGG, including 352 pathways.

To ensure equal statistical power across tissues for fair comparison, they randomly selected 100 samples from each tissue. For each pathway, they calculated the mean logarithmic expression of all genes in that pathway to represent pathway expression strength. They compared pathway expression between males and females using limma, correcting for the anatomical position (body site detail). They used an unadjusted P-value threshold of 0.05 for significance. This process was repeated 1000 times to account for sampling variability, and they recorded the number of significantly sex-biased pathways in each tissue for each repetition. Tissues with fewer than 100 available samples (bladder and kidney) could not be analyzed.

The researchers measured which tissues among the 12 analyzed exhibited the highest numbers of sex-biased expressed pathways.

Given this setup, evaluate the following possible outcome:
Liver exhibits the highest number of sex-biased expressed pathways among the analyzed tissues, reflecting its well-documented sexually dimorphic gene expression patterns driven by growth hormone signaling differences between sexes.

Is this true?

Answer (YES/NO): NO